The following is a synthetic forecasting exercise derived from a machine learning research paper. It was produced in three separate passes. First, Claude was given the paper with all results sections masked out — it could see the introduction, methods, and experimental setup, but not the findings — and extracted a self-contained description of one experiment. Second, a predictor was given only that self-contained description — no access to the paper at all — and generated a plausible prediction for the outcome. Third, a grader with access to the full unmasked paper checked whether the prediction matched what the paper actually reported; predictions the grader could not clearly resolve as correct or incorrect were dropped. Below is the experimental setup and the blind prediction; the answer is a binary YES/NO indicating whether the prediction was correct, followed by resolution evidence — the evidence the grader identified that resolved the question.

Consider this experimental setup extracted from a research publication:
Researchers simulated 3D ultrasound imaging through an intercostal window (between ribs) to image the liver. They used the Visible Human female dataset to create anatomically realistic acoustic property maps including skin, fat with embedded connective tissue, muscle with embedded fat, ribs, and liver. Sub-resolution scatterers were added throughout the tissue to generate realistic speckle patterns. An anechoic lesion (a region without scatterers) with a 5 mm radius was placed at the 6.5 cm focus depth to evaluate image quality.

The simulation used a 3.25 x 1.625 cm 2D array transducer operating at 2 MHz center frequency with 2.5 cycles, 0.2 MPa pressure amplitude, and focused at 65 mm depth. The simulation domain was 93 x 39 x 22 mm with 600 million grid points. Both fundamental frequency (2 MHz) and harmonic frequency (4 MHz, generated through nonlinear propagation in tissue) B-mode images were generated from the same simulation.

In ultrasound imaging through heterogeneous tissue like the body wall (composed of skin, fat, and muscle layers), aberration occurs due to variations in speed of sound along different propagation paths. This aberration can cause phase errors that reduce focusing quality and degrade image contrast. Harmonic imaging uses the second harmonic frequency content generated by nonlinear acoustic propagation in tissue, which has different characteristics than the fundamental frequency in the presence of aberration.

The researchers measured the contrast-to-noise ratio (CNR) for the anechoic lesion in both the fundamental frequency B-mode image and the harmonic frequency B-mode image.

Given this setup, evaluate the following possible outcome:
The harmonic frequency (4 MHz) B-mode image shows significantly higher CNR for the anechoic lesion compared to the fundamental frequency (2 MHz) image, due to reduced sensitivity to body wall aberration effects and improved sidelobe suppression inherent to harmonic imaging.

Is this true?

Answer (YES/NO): YES